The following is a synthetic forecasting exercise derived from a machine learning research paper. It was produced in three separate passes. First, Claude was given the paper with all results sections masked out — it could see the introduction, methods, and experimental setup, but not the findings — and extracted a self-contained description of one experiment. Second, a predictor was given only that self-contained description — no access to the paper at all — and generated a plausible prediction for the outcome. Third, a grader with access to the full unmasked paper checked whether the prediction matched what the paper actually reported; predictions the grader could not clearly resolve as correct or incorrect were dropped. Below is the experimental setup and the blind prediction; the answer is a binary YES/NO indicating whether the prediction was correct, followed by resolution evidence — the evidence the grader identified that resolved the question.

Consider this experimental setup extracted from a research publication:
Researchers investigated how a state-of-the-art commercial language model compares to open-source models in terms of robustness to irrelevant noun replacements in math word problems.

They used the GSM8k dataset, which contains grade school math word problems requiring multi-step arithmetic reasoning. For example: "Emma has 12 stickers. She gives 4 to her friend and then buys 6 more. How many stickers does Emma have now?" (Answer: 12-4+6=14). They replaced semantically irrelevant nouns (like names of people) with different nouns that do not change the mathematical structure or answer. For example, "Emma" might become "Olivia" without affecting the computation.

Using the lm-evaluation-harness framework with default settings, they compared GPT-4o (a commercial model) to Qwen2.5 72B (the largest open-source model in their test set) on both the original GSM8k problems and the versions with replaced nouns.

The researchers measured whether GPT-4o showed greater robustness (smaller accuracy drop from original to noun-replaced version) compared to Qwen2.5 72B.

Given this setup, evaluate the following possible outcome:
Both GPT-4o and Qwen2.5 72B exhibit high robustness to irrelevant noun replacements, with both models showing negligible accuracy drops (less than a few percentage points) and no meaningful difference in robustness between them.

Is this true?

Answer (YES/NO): NO